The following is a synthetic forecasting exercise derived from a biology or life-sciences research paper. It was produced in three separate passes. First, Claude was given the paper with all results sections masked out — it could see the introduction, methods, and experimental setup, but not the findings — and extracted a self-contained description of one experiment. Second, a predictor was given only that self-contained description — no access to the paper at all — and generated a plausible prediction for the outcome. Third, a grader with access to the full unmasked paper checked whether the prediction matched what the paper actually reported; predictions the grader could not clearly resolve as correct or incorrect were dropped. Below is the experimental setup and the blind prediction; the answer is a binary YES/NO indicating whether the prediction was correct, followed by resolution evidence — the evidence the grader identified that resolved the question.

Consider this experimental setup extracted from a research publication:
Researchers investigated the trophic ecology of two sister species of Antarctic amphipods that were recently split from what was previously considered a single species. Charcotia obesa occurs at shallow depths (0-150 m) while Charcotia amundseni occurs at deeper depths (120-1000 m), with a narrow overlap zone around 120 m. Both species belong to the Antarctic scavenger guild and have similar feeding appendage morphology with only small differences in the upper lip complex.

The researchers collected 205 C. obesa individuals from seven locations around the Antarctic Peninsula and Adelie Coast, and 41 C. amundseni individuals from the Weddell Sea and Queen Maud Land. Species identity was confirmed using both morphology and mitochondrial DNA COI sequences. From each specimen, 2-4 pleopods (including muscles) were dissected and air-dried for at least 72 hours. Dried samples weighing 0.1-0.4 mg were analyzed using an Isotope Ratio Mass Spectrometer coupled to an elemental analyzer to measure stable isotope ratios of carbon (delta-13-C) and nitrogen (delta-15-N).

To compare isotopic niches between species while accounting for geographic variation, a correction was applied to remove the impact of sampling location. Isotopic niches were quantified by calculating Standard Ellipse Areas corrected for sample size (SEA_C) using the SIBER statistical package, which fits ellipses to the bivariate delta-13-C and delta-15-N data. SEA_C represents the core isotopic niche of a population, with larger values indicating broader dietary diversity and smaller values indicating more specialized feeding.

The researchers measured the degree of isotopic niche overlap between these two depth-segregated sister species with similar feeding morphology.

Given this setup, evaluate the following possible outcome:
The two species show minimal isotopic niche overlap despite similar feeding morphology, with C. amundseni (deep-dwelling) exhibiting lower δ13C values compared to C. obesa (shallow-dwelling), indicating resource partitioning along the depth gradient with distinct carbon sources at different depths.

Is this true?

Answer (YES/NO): NO